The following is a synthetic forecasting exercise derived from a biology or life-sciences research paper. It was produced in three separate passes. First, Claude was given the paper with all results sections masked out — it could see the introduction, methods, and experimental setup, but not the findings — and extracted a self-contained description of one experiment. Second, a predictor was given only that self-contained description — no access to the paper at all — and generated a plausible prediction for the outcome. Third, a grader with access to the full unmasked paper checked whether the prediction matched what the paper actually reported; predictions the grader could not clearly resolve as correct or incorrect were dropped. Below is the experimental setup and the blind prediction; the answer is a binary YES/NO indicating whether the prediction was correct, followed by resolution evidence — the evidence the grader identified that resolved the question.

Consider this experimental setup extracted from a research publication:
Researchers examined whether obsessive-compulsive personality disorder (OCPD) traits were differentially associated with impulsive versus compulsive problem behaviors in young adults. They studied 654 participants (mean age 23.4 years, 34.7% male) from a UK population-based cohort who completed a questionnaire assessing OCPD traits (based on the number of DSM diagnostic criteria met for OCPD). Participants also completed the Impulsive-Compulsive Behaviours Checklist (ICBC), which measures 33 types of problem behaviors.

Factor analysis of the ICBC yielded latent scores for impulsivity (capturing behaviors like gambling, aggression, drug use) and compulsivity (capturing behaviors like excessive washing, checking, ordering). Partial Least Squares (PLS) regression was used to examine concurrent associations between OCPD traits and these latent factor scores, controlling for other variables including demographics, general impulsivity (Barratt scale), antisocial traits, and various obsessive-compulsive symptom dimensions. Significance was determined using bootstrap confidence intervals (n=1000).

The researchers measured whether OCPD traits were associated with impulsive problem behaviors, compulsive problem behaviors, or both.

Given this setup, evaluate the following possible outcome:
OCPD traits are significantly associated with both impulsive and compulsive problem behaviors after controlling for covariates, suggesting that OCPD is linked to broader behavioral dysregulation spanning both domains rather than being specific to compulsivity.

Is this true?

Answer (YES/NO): NO